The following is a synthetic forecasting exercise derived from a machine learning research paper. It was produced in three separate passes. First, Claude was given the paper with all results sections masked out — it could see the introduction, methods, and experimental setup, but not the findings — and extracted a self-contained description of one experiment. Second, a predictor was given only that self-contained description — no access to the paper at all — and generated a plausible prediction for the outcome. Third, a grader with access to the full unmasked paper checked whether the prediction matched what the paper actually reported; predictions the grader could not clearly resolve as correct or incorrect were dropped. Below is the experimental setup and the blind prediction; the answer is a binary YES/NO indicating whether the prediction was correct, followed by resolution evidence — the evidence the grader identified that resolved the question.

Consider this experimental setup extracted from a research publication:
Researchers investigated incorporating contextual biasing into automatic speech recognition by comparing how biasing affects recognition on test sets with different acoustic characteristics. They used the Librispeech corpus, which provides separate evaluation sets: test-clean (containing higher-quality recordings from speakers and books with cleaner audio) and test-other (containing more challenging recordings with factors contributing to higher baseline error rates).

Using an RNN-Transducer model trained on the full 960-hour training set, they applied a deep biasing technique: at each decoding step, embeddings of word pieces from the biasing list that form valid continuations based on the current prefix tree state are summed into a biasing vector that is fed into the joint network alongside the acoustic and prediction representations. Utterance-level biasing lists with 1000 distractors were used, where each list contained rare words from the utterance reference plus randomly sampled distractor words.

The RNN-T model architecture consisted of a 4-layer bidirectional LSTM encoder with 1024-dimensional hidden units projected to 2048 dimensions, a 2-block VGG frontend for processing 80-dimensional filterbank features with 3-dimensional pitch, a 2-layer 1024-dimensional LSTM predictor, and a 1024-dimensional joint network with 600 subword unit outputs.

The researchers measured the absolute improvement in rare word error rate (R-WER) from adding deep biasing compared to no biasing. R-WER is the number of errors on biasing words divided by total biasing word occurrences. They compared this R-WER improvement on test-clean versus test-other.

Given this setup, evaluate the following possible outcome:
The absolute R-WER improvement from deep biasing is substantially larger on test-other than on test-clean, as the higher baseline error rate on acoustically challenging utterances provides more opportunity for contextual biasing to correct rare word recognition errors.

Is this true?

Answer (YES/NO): YES